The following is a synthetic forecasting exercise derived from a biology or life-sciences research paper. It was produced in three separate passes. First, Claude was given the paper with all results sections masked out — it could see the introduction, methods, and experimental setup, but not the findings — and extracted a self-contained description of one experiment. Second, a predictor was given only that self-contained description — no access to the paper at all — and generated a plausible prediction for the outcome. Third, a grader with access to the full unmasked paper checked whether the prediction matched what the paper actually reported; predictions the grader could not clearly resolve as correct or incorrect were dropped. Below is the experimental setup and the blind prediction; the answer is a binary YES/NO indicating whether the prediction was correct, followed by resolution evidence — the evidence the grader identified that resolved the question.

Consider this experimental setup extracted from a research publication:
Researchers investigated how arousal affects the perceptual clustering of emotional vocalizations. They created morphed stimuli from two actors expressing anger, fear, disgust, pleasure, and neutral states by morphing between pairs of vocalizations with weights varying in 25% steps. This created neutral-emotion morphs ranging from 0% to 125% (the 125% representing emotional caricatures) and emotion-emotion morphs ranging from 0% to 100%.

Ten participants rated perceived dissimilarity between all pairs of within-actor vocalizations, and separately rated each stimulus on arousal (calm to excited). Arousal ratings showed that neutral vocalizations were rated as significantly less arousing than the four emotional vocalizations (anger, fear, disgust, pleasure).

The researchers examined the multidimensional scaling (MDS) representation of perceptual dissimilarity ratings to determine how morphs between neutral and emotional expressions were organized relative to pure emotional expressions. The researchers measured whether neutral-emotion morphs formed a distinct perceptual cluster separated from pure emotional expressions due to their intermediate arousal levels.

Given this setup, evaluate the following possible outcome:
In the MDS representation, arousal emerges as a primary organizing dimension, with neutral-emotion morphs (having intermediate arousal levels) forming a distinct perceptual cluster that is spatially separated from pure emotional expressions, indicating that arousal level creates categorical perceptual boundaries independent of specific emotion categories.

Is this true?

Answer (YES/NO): NO